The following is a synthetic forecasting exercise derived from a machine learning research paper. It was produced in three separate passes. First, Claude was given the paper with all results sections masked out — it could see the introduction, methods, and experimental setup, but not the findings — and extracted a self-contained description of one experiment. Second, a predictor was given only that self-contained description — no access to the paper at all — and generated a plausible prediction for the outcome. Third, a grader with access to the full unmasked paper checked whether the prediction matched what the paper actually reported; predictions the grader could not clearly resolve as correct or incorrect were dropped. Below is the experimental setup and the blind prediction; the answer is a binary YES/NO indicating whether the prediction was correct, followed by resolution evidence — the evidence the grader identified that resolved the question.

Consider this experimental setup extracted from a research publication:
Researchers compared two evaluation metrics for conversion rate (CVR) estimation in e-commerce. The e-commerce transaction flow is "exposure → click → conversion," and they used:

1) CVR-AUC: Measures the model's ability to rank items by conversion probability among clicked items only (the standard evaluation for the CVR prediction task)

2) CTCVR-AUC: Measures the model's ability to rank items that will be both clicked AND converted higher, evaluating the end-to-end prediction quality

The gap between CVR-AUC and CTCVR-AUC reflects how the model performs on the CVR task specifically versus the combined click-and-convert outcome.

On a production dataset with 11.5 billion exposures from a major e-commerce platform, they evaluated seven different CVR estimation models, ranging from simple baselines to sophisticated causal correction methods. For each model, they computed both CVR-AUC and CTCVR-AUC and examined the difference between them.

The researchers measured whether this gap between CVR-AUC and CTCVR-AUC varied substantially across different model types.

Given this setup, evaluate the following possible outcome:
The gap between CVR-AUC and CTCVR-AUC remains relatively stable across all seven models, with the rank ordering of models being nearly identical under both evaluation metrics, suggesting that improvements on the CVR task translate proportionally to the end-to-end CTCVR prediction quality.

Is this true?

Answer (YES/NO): YES